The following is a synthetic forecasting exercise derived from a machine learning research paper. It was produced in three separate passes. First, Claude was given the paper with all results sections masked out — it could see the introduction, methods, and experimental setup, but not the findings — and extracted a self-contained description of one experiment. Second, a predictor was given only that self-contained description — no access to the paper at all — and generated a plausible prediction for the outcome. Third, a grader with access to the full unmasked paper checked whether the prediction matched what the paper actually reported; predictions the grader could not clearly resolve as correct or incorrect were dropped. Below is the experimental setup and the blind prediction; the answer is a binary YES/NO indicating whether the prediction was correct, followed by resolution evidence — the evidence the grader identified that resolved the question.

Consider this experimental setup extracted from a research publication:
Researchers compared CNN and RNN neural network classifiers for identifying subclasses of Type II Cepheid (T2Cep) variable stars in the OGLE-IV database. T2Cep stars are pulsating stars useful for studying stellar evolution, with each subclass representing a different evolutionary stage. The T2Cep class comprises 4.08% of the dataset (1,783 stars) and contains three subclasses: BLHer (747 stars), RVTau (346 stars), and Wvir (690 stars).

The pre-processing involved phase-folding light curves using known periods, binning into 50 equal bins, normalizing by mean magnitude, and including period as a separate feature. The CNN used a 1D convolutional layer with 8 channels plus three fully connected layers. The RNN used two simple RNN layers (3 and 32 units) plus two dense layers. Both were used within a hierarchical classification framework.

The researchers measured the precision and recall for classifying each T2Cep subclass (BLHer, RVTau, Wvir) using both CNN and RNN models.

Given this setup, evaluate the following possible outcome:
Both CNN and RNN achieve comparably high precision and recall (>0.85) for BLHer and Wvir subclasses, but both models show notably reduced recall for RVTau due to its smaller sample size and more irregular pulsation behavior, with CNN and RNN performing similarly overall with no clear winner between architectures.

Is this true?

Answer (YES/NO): NO